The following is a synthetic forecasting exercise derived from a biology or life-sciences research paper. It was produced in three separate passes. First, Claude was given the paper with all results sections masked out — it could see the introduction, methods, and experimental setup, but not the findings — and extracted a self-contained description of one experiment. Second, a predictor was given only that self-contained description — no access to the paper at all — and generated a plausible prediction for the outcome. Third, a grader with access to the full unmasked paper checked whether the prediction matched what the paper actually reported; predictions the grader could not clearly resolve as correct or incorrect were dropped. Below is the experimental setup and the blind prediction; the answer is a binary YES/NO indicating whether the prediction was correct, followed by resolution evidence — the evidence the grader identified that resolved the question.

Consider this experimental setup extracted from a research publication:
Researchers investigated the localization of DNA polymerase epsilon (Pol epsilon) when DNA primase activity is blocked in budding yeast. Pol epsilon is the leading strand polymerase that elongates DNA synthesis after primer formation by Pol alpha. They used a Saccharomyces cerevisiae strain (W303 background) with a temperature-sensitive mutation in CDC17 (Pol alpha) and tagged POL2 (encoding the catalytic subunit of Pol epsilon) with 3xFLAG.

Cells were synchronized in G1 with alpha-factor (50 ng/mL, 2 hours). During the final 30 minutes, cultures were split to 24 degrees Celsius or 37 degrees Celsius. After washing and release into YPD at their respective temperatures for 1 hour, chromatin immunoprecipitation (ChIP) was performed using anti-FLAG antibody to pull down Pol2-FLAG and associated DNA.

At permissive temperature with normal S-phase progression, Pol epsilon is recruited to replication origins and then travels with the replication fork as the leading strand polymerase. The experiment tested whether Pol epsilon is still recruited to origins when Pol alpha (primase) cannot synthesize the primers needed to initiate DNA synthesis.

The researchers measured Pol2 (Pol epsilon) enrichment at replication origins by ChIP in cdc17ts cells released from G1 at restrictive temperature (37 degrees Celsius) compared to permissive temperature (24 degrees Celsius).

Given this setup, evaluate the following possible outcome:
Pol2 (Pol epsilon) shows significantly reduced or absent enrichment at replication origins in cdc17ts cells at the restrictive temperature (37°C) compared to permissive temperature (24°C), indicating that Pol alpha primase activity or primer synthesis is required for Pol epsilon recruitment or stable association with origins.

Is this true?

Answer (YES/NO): NO